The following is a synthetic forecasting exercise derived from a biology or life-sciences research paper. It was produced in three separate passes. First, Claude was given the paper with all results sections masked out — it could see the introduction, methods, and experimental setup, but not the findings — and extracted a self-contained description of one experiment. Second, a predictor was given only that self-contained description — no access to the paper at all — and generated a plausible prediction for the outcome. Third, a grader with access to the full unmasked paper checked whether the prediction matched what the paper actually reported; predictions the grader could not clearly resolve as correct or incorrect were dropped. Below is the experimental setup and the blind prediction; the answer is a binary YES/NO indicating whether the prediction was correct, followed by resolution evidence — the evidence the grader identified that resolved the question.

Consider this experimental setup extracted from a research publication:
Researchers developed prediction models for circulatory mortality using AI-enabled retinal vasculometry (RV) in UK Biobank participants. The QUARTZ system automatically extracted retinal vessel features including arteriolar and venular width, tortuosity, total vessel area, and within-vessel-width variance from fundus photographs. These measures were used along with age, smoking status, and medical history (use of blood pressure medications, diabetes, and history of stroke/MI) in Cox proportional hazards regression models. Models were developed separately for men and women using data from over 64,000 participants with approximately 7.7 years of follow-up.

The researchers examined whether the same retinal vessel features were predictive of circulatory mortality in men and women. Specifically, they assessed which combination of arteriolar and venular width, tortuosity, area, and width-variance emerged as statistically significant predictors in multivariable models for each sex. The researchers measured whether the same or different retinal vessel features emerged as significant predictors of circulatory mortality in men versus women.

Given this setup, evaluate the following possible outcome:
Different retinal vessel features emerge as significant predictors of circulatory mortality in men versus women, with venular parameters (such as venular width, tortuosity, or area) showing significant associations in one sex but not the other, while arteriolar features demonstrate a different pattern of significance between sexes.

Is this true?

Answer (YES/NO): YES